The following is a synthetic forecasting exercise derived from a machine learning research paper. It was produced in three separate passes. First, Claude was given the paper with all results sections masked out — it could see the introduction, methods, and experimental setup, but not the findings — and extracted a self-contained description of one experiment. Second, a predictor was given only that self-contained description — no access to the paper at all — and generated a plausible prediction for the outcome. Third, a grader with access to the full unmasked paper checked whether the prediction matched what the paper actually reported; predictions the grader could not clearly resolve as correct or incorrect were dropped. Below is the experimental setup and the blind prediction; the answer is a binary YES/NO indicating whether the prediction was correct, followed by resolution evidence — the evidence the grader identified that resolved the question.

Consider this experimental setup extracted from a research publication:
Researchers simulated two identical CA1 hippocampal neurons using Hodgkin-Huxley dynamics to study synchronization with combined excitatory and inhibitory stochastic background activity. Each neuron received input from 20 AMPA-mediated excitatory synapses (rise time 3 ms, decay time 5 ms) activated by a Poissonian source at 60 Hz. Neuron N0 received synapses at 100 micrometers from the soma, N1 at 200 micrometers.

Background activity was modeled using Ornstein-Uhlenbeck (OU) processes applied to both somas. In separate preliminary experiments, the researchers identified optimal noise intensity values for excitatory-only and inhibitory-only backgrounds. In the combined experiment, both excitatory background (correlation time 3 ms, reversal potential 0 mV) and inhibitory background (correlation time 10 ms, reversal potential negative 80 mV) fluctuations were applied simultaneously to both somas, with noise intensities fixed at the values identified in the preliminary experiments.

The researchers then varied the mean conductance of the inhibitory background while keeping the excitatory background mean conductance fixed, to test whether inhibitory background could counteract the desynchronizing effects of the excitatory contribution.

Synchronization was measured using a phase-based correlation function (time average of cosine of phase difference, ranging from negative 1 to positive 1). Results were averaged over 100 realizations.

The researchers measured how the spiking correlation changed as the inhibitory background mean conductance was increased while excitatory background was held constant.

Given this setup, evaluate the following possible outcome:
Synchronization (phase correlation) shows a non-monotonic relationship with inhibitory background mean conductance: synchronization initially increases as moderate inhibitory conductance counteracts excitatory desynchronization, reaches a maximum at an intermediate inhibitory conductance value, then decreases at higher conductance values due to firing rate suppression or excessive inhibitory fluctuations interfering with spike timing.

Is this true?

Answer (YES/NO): YES